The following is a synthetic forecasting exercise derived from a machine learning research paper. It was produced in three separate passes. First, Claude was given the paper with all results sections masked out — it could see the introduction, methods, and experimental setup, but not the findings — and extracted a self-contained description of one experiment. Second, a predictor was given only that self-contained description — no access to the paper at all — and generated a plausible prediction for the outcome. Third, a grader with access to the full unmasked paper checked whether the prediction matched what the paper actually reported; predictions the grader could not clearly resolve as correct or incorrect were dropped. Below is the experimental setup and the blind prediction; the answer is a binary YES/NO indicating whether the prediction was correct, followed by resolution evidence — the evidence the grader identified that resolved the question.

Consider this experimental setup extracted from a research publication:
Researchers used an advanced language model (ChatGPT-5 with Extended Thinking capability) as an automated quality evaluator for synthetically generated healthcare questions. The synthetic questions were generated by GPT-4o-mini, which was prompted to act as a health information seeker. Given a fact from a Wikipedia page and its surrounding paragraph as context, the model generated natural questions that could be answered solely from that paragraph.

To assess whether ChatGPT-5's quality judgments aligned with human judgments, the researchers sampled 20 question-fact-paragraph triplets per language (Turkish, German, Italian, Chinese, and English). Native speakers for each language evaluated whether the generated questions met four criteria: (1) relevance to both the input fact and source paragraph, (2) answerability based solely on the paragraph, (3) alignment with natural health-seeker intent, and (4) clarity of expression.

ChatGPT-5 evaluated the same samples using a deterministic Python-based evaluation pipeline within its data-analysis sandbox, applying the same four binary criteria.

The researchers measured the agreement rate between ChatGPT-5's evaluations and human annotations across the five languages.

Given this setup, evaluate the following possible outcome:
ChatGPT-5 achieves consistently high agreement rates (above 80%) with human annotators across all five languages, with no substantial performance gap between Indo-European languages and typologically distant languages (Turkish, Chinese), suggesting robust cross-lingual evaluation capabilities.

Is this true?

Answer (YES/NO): NO